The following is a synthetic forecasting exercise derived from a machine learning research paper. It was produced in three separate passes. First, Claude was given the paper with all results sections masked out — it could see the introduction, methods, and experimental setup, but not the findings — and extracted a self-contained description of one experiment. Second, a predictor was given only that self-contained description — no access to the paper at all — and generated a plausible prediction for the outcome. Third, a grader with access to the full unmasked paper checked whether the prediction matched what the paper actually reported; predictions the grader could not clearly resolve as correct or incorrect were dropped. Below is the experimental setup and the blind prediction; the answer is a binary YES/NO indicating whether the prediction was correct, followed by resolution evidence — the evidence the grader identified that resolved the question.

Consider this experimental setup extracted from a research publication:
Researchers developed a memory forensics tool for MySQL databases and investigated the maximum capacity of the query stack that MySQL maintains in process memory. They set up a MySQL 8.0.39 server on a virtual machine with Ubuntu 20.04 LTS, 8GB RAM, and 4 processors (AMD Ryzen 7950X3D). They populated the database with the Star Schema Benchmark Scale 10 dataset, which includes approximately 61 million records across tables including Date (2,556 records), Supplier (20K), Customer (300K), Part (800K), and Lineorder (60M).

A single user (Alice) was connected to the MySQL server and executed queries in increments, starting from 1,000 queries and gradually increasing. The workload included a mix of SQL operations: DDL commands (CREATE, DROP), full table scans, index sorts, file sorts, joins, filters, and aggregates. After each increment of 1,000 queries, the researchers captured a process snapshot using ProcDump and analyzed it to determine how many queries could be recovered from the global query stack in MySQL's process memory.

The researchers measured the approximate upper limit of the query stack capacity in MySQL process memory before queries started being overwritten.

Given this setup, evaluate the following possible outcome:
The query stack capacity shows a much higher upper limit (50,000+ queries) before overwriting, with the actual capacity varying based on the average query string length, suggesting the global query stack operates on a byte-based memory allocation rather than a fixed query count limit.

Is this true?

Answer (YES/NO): NO